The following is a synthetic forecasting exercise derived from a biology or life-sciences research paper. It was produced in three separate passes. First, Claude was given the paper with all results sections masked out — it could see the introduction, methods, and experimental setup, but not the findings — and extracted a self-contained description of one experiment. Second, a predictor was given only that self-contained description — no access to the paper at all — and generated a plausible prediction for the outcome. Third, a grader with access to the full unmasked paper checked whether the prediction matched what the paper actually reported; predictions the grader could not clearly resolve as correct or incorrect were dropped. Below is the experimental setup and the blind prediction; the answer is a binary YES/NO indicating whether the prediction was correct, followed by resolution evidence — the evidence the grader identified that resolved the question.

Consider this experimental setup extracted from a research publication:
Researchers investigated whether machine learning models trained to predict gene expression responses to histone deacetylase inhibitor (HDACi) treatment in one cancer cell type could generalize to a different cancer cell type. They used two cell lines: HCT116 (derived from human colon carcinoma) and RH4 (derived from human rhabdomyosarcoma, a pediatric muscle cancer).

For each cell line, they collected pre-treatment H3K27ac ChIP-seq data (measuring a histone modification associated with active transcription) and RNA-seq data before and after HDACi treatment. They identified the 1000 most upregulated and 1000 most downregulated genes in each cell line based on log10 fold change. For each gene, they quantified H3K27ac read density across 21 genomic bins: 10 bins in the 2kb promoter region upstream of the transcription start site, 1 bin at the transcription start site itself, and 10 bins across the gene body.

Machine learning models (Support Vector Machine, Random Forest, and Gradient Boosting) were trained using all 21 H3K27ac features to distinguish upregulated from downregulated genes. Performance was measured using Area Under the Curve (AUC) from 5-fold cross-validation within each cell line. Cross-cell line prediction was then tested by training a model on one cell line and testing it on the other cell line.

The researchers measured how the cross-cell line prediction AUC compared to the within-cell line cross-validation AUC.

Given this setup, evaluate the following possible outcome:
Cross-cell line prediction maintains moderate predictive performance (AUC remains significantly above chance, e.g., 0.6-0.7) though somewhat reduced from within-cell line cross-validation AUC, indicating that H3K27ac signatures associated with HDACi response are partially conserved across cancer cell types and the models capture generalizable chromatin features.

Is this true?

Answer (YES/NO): YES